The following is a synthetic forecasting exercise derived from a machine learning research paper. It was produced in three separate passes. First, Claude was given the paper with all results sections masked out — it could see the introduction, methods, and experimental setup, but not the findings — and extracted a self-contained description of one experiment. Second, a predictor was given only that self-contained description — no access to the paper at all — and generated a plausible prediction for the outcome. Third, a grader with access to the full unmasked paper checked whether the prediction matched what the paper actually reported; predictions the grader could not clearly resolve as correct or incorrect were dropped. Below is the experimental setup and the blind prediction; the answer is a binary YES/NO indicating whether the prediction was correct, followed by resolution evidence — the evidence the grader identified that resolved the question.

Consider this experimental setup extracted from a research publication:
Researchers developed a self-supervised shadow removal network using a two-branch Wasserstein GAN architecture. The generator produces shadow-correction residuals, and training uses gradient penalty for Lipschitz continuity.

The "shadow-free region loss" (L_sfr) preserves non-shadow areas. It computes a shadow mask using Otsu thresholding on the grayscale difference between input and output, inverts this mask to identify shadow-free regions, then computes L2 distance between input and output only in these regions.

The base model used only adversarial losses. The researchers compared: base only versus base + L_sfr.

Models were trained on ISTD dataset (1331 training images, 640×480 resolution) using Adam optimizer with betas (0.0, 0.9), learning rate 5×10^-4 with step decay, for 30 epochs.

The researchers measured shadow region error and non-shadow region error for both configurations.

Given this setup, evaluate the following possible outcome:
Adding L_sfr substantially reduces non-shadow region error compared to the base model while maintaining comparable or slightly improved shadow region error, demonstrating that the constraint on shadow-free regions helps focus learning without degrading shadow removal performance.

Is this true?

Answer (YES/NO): NO